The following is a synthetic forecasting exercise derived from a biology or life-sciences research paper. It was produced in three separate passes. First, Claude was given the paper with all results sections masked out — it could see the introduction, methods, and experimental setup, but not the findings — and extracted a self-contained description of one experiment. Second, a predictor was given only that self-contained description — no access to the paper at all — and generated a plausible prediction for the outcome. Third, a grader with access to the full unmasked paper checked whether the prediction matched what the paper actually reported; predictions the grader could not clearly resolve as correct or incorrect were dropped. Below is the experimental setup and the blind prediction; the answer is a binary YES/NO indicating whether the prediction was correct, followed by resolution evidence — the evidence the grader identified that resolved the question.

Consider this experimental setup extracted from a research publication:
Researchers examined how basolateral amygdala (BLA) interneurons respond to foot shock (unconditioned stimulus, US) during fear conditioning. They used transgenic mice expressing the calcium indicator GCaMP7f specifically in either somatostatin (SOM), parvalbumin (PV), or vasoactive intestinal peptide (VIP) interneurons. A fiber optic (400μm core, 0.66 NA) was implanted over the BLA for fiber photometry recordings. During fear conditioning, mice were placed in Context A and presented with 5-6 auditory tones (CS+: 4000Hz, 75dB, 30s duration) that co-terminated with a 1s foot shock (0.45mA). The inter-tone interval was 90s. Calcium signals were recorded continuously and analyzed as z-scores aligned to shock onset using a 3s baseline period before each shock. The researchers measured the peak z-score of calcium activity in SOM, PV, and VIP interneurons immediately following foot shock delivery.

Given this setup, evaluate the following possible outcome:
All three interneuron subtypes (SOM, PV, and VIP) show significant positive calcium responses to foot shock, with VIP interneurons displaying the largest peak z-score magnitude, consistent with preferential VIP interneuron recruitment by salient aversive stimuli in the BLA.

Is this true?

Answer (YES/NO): NO